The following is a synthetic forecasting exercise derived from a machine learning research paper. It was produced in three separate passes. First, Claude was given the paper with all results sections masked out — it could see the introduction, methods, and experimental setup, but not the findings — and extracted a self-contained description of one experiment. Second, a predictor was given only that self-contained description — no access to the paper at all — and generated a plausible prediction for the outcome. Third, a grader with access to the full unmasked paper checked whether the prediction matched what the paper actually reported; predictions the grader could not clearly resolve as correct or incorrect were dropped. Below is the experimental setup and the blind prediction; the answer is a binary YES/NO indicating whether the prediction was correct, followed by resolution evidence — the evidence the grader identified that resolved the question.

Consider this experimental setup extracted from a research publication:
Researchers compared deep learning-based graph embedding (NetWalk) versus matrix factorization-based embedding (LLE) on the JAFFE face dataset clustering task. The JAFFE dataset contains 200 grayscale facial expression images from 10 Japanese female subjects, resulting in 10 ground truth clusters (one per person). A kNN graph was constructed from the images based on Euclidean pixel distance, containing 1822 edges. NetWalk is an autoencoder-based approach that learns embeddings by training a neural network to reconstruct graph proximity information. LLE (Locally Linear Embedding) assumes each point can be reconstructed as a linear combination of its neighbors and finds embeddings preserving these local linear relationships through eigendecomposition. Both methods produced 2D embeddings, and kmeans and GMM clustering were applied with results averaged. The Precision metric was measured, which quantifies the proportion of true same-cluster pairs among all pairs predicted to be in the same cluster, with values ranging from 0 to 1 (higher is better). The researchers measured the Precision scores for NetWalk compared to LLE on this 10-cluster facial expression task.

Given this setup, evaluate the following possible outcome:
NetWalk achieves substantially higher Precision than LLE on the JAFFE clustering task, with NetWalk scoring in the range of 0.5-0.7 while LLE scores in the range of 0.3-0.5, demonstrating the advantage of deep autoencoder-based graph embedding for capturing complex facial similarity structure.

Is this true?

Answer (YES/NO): NO